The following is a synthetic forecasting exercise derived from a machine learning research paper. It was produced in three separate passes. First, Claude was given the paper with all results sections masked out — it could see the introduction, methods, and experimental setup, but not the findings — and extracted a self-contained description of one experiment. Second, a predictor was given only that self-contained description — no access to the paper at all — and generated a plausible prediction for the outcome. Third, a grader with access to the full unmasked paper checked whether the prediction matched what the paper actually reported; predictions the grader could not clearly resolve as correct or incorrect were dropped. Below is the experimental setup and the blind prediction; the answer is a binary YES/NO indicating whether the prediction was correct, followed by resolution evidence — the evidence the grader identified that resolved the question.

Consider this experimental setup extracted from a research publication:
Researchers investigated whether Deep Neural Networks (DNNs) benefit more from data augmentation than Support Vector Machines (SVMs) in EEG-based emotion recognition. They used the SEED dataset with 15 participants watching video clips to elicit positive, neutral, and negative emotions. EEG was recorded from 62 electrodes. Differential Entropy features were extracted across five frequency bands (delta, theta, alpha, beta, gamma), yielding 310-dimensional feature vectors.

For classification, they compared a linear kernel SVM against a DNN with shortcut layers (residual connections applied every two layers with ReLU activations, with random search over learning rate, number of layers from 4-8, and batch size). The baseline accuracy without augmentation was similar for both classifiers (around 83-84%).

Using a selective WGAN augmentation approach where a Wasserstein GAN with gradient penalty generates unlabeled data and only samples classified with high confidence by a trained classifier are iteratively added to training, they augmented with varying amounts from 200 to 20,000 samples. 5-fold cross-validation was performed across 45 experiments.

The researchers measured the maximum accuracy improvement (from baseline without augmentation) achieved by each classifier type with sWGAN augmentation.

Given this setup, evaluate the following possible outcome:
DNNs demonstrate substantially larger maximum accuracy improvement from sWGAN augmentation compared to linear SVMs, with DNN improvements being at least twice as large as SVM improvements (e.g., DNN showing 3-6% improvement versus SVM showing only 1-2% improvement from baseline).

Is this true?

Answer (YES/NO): NO